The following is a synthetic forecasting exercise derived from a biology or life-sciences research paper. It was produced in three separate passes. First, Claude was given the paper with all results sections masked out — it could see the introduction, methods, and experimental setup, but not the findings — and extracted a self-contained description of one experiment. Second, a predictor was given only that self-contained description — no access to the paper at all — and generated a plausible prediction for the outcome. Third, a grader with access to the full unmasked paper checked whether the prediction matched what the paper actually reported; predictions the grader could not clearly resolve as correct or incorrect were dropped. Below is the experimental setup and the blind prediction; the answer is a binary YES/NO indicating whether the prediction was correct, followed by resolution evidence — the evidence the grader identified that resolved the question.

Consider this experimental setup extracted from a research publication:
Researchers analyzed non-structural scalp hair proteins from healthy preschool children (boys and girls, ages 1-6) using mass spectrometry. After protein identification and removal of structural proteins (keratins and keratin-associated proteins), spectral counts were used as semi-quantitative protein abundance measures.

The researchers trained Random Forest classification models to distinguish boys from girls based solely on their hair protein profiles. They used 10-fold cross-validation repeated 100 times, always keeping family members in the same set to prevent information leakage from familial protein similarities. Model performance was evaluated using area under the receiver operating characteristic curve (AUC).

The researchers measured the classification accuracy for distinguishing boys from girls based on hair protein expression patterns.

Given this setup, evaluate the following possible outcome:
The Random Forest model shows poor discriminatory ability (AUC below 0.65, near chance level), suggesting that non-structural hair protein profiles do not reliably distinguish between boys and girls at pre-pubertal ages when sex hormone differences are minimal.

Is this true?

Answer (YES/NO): YES